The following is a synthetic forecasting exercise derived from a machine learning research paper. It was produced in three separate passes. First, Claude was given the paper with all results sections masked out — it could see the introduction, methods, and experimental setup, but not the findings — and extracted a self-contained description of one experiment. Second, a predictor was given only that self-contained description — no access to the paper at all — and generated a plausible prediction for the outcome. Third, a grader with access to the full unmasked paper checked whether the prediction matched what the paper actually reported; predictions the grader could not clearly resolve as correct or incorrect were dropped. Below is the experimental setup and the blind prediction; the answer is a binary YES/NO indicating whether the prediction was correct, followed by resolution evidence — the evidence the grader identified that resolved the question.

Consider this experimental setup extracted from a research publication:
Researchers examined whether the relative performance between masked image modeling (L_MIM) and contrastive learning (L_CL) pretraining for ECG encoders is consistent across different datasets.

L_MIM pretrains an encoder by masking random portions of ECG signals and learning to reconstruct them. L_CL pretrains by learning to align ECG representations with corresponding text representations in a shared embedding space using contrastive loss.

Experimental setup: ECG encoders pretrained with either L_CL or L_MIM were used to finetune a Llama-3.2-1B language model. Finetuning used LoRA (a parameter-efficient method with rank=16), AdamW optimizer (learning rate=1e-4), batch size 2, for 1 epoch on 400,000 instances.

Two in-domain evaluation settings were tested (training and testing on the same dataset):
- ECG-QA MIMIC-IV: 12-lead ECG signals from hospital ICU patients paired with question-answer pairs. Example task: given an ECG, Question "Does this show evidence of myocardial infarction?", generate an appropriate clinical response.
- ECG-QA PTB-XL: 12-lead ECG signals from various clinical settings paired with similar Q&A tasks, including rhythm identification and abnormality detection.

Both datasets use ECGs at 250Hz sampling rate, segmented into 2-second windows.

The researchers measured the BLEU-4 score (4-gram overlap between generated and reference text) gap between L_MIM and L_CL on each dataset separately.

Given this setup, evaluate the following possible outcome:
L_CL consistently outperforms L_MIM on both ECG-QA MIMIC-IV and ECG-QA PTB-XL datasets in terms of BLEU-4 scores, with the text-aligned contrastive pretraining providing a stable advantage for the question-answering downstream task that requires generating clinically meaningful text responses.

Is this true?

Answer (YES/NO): NO